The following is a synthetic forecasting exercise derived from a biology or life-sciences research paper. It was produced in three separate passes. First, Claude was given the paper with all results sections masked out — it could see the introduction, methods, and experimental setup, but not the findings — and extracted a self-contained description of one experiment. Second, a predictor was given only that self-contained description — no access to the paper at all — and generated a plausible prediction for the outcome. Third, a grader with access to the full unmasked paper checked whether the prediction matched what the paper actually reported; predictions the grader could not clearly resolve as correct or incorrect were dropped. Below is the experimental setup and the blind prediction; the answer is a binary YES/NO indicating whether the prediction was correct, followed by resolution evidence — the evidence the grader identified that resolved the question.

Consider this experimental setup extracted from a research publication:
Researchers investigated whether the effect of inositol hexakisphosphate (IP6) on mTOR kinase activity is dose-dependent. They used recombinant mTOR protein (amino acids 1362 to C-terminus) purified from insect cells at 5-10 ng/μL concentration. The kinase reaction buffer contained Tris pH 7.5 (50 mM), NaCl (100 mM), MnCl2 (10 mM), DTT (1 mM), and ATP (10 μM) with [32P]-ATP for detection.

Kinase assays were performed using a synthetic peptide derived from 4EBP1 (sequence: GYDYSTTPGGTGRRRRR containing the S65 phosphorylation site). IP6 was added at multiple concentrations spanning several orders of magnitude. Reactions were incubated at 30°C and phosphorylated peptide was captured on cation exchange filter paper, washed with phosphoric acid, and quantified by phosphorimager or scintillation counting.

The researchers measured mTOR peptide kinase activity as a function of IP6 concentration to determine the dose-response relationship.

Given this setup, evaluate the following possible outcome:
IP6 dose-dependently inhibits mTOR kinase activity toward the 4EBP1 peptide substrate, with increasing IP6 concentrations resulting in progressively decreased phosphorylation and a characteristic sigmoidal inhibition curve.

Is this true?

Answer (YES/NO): NO